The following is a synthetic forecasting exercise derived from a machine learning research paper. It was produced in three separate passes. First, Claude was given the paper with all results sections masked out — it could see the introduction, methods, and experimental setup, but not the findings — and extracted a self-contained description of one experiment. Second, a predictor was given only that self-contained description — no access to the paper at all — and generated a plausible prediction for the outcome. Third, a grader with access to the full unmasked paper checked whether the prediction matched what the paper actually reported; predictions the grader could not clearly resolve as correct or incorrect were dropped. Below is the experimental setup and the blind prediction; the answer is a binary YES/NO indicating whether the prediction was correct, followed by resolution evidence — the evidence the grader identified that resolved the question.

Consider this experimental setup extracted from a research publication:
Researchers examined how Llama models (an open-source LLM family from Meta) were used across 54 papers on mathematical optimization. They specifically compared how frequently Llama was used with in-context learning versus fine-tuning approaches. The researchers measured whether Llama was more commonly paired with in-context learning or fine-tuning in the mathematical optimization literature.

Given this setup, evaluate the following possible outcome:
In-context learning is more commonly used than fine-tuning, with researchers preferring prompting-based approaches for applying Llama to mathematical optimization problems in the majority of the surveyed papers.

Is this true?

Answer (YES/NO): YES